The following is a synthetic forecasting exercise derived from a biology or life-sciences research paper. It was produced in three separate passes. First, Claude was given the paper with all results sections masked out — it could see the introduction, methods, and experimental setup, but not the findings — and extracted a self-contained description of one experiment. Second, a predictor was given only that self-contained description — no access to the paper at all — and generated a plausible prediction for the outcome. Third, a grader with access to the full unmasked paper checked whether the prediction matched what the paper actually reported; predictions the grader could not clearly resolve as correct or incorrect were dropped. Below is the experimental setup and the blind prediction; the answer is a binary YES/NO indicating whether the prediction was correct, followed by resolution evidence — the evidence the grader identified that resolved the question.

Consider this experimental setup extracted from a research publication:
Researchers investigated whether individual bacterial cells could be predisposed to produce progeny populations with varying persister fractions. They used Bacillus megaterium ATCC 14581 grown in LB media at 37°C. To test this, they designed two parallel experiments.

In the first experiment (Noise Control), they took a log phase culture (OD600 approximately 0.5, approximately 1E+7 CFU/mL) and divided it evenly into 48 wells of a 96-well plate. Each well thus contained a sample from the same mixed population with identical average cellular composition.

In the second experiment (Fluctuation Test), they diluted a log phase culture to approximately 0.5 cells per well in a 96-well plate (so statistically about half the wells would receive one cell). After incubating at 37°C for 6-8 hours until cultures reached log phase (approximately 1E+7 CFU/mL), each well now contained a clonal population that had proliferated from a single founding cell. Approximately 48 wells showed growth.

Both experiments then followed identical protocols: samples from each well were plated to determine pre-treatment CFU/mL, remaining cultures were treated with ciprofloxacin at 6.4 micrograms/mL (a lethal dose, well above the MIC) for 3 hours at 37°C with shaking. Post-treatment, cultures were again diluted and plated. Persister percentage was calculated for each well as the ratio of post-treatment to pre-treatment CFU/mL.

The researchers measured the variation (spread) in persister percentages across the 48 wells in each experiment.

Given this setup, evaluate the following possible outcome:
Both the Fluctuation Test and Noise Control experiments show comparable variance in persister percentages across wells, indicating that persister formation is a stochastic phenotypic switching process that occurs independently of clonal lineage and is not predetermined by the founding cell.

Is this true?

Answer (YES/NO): NO